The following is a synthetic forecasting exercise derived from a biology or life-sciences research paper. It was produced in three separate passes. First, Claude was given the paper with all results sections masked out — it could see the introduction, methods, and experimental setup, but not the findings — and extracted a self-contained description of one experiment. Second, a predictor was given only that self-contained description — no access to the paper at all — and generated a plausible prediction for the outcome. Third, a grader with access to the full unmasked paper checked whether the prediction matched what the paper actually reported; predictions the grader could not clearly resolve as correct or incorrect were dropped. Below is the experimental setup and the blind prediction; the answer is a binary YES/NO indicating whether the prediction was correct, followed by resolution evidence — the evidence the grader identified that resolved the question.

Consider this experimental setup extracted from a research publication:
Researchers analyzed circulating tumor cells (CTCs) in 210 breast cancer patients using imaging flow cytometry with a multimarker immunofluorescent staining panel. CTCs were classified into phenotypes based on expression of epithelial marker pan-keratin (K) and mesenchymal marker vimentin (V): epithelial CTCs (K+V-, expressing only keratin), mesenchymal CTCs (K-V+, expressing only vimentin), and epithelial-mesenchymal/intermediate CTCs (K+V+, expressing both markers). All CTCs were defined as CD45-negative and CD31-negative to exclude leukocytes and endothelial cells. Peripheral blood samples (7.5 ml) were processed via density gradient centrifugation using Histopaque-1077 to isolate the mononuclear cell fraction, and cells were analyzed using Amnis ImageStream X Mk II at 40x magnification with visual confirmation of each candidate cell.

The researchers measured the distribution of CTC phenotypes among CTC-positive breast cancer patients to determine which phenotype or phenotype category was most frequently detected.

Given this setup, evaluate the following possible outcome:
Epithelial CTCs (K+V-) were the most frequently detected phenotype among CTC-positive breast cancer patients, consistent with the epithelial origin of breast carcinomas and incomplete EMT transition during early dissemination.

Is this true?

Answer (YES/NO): YES